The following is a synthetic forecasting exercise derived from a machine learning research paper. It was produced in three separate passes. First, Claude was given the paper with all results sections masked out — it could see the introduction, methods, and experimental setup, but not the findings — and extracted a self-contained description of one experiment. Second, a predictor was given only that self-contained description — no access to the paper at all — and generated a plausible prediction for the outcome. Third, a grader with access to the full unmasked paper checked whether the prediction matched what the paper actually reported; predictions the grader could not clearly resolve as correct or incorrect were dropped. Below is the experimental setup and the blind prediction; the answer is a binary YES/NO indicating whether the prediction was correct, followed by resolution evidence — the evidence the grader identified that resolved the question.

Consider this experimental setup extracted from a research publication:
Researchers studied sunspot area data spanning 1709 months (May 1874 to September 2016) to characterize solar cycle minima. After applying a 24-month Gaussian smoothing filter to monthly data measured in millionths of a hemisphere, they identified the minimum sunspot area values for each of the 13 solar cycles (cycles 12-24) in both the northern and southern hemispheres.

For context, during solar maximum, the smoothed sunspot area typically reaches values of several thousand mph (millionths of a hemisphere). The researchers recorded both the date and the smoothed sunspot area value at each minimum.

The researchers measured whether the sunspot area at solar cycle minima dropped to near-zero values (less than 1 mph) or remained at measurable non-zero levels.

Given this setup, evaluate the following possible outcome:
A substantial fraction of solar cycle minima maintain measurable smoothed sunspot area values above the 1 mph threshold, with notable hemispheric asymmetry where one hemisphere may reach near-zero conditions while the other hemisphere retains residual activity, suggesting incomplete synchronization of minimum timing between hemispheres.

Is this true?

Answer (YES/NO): NO